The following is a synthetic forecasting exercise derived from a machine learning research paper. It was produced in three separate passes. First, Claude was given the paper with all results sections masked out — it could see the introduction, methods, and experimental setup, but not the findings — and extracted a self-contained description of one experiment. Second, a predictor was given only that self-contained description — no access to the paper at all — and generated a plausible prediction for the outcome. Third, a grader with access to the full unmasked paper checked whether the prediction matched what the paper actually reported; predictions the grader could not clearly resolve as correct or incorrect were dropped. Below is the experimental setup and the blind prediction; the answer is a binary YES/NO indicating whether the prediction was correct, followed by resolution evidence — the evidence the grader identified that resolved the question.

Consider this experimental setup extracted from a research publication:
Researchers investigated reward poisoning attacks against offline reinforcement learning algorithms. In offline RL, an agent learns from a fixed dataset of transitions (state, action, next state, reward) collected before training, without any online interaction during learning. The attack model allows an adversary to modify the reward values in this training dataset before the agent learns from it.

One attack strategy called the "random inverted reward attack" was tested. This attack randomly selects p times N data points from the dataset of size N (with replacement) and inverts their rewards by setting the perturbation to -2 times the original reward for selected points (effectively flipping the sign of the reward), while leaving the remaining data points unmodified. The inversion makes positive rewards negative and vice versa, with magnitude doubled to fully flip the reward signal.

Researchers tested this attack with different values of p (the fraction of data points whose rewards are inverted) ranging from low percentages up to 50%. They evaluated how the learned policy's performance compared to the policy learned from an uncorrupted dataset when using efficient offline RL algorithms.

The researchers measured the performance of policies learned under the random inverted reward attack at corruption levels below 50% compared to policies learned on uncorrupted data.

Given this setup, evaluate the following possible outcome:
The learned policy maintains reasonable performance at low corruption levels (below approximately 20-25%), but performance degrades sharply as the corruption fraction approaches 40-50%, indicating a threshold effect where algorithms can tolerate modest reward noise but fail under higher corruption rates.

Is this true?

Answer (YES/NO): NO